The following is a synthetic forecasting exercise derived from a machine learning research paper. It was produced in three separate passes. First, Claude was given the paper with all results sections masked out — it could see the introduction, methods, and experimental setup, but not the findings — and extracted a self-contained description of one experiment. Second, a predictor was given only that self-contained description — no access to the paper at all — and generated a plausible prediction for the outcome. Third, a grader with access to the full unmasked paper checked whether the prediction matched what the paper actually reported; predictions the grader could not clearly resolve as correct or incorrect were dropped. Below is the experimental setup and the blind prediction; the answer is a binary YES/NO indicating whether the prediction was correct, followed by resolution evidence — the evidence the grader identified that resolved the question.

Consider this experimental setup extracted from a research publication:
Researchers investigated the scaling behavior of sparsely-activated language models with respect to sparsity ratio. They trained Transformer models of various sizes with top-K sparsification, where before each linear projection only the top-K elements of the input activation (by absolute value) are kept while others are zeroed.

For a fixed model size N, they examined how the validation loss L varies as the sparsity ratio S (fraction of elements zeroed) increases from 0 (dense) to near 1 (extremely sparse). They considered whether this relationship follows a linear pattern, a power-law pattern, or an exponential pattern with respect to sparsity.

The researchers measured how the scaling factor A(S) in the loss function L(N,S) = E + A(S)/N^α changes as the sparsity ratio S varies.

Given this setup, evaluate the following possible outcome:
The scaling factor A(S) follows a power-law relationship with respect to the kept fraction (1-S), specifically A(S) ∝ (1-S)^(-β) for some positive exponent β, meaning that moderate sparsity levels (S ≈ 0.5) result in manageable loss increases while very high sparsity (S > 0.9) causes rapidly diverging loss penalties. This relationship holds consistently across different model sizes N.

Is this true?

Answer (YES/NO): NO